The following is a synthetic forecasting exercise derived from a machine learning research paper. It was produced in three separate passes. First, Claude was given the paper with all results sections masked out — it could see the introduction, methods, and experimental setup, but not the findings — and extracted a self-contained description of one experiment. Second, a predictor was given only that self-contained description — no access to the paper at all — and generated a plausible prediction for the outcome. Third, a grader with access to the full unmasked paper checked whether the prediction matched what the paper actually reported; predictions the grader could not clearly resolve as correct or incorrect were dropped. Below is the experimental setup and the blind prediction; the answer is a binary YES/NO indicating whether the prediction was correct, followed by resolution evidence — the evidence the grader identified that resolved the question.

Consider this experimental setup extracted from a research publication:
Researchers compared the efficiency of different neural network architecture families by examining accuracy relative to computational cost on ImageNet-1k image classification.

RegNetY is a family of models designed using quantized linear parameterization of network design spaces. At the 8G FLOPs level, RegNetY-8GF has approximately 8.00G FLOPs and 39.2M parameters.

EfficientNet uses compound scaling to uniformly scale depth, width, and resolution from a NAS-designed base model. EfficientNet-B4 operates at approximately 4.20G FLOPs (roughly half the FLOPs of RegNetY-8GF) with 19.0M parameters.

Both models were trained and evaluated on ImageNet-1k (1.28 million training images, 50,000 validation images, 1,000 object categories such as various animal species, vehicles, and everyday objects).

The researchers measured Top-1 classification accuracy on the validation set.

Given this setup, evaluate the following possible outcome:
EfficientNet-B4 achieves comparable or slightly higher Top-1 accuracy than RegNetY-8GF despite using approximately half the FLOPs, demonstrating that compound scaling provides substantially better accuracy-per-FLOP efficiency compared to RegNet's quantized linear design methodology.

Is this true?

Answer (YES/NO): YES